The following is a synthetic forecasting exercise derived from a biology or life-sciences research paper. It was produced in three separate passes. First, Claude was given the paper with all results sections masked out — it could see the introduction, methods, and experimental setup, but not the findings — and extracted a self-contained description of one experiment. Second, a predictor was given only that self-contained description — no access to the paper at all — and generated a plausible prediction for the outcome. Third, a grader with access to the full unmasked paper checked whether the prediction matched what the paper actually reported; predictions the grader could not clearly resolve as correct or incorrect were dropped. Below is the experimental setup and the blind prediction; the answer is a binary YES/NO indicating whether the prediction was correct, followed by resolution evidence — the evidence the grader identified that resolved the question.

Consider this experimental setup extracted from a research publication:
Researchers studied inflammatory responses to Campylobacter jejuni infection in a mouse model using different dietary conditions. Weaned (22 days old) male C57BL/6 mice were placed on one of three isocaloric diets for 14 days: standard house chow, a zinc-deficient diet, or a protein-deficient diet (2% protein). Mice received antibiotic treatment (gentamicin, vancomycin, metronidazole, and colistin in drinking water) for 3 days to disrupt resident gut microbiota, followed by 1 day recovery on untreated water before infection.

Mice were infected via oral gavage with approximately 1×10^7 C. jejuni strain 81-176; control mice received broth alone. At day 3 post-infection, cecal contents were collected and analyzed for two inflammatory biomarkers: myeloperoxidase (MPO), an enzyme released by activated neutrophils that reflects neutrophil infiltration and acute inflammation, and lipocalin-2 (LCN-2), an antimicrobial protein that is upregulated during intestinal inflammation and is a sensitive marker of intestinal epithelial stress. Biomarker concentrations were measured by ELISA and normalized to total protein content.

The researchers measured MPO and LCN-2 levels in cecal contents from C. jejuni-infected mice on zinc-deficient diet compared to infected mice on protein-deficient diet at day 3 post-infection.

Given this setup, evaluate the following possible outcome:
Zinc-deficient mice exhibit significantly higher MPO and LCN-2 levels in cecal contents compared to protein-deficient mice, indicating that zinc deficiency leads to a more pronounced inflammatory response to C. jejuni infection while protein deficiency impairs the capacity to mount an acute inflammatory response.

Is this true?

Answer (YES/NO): YES